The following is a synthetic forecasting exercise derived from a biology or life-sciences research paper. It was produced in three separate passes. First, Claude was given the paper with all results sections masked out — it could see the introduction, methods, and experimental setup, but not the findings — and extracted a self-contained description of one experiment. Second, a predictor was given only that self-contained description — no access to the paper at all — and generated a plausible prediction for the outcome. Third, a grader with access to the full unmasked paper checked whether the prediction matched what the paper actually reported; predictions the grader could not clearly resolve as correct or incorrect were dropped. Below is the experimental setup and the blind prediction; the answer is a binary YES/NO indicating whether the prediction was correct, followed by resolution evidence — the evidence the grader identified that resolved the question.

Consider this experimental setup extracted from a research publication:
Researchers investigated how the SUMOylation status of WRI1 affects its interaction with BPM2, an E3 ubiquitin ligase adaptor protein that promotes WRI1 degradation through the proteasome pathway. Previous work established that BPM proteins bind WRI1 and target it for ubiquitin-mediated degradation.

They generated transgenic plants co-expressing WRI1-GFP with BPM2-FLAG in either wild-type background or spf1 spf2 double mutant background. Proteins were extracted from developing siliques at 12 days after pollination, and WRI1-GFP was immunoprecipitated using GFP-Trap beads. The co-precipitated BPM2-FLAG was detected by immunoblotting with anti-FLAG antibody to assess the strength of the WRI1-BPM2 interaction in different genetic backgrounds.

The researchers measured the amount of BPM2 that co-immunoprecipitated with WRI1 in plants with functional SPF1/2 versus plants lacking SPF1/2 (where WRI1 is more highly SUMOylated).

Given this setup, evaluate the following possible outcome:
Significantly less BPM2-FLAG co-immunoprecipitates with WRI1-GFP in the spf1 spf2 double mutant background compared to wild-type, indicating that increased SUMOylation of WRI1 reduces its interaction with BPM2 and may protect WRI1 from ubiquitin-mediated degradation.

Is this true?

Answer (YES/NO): YES